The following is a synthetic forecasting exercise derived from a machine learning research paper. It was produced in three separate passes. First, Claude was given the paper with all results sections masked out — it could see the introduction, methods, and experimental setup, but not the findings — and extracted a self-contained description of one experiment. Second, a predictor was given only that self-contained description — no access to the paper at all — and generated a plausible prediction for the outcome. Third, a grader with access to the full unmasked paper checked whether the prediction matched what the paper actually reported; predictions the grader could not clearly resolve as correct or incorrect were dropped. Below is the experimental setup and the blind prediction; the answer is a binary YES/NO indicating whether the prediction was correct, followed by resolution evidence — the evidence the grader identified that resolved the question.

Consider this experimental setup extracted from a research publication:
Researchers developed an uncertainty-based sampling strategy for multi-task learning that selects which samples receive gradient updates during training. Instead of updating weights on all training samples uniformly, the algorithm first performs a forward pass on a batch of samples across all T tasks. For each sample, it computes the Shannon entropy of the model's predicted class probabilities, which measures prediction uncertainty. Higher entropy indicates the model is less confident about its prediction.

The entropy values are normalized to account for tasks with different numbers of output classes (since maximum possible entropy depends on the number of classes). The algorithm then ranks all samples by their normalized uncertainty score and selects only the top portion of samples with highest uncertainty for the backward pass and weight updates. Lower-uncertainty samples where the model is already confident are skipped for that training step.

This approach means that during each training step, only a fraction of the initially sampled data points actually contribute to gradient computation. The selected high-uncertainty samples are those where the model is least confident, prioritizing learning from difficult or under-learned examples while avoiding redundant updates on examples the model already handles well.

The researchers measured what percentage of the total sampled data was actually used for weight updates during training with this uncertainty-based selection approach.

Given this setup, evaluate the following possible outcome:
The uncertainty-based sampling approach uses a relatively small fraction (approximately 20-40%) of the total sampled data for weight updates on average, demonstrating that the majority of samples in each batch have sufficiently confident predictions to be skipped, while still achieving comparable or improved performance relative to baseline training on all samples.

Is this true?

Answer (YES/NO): NO